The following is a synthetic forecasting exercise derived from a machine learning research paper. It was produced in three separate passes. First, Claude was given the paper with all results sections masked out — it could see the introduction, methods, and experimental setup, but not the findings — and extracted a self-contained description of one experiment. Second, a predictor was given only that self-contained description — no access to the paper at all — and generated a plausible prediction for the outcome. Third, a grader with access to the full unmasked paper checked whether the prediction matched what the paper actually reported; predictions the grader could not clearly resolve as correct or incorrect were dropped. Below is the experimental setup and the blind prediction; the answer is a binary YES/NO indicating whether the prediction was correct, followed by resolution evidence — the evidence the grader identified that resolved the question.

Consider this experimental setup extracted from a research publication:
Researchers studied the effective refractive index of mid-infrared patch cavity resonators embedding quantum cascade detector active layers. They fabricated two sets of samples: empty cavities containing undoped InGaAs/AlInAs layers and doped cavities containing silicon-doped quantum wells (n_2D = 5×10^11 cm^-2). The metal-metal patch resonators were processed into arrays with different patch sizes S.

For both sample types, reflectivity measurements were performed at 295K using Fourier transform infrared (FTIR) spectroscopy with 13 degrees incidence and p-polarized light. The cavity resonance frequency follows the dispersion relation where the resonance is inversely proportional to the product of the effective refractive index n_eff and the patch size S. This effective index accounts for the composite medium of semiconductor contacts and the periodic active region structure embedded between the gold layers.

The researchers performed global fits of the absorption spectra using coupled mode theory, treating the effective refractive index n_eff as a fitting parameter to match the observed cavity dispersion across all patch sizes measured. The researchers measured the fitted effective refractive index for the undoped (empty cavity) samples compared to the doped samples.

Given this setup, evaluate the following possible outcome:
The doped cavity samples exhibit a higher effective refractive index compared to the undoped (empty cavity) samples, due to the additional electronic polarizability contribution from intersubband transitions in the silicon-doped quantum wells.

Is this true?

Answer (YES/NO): YES